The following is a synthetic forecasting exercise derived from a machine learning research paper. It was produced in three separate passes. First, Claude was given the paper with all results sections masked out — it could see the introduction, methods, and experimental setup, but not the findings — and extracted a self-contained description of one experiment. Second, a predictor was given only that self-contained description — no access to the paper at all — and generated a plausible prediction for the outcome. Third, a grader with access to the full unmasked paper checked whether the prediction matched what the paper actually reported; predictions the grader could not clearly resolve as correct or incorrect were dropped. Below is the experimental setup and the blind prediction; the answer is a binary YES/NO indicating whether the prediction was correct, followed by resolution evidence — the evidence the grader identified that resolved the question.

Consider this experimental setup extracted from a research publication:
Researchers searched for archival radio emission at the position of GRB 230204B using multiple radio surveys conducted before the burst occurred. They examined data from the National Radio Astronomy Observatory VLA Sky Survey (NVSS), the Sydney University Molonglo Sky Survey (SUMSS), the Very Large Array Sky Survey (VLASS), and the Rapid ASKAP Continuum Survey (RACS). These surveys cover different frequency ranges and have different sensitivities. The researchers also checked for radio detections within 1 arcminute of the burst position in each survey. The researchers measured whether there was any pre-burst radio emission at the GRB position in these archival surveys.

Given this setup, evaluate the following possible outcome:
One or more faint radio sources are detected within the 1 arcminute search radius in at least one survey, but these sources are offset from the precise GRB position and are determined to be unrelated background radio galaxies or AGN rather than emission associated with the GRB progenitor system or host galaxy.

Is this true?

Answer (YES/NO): NO